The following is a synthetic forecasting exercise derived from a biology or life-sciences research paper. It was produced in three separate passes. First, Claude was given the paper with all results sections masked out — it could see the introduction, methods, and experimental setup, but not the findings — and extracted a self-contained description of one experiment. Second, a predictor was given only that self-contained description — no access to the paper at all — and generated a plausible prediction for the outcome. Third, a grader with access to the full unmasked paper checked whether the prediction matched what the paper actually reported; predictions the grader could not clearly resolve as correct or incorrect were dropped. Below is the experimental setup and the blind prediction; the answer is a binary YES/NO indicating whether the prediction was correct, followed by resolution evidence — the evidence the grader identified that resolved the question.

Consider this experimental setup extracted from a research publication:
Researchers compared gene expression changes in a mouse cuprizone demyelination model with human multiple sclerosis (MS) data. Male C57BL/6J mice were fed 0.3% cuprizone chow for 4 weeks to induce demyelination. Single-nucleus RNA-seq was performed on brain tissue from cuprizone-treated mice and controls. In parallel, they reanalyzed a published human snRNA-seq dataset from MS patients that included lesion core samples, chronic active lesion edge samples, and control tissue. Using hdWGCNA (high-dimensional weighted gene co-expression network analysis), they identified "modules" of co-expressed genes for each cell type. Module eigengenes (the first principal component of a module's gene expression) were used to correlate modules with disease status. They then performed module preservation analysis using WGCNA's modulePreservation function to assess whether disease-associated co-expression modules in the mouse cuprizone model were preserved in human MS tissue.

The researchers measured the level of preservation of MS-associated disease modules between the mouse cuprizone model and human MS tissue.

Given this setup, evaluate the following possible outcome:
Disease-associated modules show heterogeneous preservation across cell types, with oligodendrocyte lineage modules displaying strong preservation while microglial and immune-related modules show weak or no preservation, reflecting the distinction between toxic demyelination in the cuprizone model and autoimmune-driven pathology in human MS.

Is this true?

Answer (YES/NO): NO